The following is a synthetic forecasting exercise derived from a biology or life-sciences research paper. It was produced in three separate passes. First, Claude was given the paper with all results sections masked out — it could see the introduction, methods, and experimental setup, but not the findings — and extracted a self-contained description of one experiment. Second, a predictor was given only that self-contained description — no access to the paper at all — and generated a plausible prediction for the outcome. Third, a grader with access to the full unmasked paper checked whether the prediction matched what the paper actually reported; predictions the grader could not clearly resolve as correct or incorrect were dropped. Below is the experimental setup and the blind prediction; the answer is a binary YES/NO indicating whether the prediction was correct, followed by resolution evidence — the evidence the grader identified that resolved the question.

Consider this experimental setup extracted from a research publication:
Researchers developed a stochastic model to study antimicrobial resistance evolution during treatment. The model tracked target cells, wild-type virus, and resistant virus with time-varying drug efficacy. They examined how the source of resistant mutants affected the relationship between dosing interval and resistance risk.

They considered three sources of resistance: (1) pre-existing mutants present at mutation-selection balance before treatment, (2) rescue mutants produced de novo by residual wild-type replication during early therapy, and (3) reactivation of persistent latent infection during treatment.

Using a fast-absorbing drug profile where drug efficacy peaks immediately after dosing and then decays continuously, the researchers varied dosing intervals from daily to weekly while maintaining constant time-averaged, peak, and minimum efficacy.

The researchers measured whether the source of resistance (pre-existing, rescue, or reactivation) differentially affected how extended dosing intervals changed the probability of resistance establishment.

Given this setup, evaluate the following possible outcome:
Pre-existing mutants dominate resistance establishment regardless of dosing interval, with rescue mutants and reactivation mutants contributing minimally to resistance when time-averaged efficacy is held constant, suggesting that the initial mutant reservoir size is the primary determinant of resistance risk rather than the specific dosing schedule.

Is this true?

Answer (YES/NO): NO